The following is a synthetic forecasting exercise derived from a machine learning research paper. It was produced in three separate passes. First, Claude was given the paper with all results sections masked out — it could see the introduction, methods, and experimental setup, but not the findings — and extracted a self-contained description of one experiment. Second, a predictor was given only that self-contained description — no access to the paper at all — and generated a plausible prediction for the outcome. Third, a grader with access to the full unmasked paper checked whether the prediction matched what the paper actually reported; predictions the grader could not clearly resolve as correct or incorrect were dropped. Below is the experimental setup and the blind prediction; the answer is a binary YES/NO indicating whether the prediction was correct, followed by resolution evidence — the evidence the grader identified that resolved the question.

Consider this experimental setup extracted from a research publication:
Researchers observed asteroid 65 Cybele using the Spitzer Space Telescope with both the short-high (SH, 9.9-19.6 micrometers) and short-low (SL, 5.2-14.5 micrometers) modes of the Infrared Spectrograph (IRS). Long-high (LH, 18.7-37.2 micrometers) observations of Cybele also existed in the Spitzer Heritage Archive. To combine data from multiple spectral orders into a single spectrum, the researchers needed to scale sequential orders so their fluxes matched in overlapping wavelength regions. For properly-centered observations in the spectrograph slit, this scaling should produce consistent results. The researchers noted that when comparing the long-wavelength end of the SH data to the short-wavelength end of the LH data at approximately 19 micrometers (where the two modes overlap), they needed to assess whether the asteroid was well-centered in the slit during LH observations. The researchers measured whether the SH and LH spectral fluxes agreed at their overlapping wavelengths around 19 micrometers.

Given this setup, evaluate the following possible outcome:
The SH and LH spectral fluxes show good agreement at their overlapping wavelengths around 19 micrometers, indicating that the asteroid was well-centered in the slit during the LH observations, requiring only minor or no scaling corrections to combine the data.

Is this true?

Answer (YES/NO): NO